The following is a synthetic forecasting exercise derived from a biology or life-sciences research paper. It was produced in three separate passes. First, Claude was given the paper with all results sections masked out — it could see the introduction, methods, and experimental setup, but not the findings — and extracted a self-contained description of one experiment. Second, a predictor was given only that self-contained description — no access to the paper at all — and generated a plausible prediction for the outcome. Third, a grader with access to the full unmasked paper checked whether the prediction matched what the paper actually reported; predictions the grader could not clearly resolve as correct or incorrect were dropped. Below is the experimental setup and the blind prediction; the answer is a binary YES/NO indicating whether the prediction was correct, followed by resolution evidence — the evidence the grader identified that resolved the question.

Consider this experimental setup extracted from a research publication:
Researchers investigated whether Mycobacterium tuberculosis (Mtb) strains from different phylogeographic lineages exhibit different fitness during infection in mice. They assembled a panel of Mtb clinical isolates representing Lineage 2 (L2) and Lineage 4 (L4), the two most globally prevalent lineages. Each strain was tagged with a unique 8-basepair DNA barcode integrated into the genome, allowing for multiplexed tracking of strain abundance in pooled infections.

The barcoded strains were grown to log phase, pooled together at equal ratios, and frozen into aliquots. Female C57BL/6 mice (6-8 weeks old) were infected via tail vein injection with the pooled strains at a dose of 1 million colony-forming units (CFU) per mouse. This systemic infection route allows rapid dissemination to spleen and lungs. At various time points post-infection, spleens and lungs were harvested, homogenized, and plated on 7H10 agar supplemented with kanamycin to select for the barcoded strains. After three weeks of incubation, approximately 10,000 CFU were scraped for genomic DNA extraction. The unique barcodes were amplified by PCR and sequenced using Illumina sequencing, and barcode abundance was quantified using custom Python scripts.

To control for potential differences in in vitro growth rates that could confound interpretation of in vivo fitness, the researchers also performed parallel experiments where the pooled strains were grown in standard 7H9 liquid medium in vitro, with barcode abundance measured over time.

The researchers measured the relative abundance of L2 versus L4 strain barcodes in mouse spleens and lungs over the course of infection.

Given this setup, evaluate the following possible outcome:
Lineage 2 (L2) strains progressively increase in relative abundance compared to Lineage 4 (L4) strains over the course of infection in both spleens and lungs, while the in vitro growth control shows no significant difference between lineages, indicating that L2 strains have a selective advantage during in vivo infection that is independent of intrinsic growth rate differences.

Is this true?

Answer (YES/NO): NO